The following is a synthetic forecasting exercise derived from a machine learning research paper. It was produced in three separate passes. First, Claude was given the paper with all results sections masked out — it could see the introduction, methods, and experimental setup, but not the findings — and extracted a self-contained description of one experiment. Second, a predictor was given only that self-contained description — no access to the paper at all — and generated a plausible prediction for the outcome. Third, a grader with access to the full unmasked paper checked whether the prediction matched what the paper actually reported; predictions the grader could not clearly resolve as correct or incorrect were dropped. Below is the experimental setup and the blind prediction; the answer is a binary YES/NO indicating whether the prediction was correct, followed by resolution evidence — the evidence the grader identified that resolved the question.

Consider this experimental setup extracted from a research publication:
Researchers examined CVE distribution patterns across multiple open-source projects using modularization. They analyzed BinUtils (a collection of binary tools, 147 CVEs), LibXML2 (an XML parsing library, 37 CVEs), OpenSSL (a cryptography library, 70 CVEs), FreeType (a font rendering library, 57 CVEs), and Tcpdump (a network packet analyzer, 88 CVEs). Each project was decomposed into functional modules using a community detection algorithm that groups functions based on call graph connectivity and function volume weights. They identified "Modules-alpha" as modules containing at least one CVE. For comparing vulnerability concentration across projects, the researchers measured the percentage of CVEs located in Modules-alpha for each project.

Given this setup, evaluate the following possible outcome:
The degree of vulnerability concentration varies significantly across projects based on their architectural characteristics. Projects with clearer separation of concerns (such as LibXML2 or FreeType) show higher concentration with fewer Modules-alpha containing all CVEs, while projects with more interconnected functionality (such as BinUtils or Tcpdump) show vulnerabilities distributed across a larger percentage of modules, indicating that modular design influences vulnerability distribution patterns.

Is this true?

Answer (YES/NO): NO